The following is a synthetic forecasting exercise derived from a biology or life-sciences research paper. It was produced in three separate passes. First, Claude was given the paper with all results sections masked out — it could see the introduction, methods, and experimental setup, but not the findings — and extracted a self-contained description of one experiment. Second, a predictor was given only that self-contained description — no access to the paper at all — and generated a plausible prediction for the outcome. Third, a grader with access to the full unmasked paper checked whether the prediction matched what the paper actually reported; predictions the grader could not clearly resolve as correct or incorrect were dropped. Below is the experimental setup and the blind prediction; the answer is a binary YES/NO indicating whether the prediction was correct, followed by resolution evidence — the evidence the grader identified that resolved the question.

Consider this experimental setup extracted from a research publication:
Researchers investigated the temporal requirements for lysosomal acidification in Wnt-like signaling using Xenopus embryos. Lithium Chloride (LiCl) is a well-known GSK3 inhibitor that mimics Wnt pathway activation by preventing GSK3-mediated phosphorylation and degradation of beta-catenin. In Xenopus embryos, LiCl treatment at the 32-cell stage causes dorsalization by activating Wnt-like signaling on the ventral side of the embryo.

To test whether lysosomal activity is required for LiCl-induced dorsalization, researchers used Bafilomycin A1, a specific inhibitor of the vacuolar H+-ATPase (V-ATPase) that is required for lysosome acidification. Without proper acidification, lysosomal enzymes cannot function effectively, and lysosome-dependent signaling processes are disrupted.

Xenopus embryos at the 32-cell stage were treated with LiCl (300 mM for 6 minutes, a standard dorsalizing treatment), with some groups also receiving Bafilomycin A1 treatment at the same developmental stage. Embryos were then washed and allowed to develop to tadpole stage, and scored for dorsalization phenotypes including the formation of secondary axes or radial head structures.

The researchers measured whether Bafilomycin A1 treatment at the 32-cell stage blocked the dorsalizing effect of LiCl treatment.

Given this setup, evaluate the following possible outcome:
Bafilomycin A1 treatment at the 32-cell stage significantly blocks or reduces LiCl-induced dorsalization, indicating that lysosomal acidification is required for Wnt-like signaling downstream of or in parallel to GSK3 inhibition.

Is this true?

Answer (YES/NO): YES